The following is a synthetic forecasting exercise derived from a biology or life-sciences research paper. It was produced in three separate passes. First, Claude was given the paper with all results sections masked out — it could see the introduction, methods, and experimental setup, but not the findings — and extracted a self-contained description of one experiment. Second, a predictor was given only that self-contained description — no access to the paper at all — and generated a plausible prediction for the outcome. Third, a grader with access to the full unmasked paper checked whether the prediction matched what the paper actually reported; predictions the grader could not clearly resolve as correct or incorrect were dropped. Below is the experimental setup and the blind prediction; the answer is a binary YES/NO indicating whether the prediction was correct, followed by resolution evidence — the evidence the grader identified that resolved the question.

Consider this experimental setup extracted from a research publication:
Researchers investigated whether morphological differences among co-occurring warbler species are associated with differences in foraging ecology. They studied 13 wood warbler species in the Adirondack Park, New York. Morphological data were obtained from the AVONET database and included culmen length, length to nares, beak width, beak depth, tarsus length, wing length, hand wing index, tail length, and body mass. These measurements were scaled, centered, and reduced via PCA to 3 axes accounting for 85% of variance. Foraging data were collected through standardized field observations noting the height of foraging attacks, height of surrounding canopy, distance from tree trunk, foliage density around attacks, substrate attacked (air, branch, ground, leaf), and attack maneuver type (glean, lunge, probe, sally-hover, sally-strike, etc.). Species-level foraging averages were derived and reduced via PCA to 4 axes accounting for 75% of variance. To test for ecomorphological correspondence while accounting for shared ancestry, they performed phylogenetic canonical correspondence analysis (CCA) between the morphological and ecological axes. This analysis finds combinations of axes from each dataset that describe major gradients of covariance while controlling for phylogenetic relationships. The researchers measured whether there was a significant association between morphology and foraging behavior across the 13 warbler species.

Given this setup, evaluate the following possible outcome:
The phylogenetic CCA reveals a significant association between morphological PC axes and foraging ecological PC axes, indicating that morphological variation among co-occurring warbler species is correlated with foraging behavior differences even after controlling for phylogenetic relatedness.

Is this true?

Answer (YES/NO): YES